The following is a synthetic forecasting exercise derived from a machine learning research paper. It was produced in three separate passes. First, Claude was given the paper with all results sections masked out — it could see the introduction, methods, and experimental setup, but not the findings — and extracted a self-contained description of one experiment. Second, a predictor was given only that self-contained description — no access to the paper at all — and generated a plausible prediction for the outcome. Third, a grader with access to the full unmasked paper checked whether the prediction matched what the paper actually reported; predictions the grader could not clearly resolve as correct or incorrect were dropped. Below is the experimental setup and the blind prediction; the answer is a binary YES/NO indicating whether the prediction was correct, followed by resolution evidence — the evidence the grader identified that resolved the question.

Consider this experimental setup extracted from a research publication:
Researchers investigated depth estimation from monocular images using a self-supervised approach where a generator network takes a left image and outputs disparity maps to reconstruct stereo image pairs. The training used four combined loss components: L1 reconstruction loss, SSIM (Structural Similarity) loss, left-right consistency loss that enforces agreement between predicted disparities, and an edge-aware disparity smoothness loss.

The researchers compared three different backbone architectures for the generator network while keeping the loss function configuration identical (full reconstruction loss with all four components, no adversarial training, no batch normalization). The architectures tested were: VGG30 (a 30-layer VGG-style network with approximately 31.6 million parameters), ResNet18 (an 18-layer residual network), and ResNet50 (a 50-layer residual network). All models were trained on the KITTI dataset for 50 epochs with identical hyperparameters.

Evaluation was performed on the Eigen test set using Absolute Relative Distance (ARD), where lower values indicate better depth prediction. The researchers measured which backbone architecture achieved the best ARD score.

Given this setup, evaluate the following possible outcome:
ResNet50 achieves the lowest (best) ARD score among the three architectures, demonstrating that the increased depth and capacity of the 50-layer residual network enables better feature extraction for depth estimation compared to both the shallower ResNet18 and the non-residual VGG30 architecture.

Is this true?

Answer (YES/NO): YES